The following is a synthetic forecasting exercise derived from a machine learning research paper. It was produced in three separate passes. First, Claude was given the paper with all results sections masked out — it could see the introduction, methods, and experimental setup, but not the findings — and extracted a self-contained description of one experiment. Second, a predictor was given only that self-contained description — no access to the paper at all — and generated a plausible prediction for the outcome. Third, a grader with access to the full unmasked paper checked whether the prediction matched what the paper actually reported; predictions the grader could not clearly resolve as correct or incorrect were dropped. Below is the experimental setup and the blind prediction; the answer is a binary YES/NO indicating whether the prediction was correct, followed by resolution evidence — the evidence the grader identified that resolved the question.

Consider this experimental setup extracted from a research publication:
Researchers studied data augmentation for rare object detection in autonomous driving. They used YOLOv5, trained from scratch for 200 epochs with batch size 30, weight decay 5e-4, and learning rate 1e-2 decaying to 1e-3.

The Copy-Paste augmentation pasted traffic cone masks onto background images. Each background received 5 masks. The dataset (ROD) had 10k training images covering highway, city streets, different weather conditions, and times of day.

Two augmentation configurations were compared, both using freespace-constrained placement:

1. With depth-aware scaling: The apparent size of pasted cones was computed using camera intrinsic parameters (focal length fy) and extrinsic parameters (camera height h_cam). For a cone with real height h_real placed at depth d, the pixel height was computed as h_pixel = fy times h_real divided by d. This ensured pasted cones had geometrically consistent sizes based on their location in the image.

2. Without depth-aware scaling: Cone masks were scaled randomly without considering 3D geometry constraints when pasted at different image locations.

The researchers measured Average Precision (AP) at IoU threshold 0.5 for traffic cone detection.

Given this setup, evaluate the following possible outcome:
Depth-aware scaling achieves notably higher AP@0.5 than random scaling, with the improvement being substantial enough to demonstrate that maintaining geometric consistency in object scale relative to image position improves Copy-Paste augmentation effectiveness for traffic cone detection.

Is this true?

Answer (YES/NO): YES